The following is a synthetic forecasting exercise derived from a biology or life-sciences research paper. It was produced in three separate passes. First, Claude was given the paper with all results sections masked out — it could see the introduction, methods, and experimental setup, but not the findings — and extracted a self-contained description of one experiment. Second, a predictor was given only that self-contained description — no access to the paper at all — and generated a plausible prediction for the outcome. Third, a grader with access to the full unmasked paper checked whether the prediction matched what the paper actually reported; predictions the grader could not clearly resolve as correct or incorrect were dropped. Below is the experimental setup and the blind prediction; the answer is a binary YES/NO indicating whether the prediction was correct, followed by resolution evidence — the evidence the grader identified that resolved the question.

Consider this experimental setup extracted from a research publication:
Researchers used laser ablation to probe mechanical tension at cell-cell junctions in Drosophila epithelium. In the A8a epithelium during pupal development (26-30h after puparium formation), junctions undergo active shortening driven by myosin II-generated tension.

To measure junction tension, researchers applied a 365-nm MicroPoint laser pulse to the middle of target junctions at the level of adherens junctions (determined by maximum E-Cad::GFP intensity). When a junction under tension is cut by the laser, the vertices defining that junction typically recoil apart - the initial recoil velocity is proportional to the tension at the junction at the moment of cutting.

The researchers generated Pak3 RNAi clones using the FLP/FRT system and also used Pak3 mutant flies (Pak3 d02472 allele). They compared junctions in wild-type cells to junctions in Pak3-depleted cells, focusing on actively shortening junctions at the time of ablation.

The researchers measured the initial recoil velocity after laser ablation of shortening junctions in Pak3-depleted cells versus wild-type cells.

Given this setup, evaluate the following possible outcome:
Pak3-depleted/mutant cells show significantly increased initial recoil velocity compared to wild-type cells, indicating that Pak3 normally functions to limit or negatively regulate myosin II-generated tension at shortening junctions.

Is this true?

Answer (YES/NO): NO